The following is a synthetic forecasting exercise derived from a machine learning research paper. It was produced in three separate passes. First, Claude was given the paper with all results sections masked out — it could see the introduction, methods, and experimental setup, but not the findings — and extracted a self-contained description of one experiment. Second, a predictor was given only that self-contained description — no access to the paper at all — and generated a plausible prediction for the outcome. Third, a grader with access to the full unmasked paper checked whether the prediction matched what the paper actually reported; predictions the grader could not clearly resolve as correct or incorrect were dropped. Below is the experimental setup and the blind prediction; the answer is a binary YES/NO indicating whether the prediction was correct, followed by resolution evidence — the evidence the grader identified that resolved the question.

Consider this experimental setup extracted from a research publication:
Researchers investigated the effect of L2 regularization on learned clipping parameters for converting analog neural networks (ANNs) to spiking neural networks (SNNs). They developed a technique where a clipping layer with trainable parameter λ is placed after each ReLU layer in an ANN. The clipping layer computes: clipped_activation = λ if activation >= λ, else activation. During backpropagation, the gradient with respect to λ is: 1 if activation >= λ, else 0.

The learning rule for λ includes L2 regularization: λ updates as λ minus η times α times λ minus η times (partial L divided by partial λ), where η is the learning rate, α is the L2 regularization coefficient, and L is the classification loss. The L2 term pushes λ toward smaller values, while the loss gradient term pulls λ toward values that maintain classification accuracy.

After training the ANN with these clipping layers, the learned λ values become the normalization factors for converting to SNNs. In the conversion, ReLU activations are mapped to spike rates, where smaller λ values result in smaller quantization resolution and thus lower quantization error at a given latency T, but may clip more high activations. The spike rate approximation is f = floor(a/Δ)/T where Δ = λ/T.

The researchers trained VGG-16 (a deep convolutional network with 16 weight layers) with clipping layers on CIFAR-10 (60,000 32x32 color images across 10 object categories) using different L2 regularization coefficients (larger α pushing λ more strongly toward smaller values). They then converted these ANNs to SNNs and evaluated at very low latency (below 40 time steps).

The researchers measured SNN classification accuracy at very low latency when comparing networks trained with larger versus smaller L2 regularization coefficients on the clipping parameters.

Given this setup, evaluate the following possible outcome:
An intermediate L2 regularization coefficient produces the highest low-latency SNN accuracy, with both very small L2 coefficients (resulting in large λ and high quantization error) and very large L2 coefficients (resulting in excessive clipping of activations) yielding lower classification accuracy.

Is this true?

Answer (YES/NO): NO